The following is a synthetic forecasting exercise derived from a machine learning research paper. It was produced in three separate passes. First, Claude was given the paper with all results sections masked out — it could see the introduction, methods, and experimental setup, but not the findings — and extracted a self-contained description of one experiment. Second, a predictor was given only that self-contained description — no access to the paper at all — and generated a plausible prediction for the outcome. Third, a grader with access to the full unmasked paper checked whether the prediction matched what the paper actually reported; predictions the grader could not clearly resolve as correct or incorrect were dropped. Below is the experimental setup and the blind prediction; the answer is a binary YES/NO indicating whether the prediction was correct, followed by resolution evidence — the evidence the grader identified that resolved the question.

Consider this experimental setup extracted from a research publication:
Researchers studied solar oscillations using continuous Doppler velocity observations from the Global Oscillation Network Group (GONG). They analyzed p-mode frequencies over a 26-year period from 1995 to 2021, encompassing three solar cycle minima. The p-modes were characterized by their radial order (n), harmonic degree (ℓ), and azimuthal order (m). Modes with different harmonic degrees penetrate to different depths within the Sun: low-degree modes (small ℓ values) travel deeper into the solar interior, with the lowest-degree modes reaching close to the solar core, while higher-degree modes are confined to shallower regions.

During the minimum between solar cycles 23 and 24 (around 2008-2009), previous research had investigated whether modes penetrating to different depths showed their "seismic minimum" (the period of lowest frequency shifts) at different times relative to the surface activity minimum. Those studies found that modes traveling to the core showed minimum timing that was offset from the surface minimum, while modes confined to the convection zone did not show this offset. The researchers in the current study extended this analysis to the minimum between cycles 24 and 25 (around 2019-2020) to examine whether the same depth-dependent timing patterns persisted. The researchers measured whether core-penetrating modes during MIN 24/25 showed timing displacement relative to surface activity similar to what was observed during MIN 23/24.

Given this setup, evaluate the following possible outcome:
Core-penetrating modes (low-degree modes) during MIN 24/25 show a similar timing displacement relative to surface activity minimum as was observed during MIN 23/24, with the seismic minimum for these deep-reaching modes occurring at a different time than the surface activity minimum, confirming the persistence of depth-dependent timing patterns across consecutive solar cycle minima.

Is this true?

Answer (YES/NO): YES